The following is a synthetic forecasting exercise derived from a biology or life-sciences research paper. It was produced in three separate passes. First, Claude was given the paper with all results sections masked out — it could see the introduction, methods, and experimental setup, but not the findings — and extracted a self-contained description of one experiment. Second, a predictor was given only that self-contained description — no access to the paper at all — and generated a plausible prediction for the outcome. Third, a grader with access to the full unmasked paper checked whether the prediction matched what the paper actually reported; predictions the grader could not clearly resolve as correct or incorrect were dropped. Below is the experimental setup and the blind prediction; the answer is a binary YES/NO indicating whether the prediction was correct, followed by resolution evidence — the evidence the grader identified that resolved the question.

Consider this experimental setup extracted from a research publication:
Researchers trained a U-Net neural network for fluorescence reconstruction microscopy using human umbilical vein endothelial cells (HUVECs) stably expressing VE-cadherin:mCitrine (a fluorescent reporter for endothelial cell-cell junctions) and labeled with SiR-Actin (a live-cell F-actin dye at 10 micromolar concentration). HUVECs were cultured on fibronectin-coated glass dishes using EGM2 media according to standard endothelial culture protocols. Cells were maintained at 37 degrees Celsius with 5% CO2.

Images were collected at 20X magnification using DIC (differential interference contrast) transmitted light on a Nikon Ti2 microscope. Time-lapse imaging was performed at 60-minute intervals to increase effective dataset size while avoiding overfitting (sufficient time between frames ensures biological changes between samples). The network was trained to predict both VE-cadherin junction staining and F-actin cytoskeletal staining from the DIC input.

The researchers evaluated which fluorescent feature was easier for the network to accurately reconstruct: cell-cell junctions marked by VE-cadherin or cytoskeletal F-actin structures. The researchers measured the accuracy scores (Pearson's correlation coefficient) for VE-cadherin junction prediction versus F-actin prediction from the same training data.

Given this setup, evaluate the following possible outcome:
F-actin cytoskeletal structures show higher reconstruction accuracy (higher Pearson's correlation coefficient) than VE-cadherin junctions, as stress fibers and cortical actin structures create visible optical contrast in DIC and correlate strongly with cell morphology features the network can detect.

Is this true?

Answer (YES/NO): NO